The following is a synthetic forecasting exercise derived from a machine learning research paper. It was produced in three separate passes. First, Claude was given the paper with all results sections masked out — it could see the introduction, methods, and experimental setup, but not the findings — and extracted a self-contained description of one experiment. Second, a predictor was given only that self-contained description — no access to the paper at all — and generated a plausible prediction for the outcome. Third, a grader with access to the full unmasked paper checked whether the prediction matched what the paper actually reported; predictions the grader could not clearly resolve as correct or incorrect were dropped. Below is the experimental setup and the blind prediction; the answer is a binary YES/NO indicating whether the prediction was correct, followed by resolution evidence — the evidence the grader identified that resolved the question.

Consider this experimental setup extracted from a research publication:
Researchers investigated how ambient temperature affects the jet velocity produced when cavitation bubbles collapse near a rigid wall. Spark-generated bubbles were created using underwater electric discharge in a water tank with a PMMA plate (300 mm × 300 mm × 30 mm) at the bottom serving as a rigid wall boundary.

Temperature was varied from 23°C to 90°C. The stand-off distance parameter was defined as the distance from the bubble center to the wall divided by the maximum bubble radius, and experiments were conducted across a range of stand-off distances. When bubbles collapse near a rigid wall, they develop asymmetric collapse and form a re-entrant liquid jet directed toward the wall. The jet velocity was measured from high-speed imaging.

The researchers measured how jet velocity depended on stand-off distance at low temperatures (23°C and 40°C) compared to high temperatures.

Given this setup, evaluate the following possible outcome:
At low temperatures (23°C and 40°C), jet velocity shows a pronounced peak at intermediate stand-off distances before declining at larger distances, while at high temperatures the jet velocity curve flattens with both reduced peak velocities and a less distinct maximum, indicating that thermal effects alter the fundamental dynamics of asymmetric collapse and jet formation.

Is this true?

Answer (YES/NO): NO